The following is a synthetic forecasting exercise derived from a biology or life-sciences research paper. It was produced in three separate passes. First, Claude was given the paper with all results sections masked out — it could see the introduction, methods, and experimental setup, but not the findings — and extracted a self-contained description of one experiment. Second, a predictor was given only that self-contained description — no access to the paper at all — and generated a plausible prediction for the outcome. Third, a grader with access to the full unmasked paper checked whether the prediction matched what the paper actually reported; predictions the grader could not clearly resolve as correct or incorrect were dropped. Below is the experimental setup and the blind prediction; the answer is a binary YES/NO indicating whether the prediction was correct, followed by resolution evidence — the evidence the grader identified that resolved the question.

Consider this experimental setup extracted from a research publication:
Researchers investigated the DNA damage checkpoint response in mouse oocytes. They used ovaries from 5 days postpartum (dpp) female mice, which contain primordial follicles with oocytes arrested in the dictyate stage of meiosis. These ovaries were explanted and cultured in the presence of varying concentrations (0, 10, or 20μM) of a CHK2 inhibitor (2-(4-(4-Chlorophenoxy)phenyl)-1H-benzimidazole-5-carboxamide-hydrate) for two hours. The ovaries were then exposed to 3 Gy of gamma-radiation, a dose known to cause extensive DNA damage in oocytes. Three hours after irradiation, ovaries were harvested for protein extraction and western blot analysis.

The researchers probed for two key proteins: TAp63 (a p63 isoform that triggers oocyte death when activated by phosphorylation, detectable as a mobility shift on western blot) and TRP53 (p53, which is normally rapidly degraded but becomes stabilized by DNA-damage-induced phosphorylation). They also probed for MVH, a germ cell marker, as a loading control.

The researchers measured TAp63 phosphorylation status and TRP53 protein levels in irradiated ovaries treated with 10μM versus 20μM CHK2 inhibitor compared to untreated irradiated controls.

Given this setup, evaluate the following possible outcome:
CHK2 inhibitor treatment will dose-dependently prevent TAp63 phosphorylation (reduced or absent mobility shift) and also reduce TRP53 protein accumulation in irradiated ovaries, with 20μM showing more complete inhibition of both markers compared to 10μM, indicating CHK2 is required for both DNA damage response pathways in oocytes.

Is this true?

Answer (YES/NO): YES